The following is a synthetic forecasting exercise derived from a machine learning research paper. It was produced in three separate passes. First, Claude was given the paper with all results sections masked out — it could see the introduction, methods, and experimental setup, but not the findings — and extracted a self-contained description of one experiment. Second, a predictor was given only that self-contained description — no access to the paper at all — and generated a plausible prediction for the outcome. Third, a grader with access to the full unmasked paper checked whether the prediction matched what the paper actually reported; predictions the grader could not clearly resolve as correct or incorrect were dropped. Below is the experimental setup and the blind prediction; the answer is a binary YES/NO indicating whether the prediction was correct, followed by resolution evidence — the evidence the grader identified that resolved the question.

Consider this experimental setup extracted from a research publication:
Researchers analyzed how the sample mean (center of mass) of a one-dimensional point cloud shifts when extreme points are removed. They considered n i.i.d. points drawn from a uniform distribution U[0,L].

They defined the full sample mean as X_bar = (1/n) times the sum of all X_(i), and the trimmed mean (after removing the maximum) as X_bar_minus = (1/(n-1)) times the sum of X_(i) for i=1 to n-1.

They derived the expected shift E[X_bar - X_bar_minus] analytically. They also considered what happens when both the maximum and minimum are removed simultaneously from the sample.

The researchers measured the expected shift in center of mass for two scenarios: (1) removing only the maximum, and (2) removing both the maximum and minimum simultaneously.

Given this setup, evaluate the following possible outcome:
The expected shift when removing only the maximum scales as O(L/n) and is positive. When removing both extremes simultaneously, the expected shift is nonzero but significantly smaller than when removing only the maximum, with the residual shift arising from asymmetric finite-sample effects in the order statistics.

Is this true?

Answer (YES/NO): NO